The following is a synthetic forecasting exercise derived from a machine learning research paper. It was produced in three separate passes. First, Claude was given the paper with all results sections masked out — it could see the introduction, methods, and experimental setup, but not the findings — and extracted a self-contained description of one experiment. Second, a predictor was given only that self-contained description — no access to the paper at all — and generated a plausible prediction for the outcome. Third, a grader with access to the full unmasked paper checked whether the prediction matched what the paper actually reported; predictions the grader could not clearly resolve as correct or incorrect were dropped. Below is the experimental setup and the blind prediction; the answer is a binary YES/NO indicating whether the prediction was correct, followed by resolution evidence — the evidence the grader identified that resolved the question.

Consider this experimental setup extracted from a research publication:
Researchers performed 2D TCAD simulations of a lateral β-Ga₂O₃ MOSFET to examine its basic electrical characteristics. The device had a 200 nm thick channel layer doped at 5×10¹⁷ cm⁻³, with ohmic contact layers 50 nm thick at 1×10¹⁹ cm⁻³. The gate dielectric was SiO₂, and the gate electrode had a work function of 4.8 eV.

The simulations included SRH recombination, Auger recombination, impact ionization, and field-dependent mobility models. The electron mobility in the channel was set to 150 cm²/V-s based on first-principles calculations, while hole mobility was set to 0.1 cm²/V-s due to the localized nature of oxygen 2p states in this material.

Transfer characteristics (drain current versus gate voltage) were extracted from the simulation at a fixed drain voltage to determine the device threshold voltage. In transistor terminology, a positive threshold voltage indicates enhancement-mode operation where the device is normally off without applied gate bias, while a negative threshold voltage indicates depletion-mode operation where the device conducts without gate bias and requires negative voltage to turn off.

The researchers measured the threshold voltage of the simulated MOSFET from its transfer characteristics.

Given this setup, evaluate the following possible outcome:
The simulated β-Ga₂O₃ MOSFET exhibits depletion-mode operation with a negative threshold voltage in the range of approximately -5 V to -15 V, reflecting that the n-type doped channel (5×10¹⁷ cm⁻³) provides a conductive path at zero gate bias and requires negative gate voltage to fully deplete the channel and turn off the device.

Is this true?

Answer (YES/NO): NO